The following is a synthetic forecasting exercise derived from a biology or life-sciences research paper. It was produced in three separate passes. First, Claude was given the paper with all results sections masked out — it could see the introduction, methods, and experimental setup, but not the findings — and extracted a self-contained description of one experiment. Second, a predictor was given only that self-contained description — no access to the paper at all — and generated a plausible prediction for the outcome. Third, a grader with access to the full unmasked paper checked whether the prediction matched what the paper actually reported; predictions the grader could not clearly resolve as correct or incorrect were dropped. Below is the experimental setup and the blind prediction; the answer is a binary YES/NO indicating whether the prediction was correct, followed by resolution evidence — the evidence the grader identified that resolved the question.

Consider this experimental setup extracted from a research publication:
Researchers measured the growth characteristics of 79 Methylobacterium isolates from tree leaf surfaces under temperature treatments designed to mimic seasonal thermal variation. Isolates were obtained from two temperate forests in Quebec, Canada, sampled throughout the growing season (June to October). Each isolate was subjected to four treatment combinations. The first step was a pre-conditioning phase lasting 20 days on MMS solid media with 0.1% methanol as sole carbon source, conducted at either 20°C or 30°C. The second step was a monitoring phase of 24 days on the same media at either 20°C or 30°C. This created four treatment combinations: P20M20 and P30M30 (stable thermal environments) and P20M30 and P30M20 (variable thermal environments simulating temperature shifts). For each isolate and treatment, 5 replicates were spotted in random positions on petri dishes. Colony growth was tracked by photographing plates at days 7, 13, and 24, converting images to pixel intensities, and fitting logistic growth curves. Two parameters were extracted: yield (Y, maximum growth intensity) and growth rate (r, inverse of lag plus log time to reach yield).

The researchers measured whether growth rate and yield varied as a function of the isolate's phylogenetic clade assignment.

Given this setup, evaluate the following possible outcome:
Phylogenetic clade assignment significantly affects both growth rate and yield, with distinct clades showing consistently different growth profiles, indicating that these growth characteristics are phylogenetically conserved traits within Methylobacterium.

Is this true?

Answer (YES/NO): YES